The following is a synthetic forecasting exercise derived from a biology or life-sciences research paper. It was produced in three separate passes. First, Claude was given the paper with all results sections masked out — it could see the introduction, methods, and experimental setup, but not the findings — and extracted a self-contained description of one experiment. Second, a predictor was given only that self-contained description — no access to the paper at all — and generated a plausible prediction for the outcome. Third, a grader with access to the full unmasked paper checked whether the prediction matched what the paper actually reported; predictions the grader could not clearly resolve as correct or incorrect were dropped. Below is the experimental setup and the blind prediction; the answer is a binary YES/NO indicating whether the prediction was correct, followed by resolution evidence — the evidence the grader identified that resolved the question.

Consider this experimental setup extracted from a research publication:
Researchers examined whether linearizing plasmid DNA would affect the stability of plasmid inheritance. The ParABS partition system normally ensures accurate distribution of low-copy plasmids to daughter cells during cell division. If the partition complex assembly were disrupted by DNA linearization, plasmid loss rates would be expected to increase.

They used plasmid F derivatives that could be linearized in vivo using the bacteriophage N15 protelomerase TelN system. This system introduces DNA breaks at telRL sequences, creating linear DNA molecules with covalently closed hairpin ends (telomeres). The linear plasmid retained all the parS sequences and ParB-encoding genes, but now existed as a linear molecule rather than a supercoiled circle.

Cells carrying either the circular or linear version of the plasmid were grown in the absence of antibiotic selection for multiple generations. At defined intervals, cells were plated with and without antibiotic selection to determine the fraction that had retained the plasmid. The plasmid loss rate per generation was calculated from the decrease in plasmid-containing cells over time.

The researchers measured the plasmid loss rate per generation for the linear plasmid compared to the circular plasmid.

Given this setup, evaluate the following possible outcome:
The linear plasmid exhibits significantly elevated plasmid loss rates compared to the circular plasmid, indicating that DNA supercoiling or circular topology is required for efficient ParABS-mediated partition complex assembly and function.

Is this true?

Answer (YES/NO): NO